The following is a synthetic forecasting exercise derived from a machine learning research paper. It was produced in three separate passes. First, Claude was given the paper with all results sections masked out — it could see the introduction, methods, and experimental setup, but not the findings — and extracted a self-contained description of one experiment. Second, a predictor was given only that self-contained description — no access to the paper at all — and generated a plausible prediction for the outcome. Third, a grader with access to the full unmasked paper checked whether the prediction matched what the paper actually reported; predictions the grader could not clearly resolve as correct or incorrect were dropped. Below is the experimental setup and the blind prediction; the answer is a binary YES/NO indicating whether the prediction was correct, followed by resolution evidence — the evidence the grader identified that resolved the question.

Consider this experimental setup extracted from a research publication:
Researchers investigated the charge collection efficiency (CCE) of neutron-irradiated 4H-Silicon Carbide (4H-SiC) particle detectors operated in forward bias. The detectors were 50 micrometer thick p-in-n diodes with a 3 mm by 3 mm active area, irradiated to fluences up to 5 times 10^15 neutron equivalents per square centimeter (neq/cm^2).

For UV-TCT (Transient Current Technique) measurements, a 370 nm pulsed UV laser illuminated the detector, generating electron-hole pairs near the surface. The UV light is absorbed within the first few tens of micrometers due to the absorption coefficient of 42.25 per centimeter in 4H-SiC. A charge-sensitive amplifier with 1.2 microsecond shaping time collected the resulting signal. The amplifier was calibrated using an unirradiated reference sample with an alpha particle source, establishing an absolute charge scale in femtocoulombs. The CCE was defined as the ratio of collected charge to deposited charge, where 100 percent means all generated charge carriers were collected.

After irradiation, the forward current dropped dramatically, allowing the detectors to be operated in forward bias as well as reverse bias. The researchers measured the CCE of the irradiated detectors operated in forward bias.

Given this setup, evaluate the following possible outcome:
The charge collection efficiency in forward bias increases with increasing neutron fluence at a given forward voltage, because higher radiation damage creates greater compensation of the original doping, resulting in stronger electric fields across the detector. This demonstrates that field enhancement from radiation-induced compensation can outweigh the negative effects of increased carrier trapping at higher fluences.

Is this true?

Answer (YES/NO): NO